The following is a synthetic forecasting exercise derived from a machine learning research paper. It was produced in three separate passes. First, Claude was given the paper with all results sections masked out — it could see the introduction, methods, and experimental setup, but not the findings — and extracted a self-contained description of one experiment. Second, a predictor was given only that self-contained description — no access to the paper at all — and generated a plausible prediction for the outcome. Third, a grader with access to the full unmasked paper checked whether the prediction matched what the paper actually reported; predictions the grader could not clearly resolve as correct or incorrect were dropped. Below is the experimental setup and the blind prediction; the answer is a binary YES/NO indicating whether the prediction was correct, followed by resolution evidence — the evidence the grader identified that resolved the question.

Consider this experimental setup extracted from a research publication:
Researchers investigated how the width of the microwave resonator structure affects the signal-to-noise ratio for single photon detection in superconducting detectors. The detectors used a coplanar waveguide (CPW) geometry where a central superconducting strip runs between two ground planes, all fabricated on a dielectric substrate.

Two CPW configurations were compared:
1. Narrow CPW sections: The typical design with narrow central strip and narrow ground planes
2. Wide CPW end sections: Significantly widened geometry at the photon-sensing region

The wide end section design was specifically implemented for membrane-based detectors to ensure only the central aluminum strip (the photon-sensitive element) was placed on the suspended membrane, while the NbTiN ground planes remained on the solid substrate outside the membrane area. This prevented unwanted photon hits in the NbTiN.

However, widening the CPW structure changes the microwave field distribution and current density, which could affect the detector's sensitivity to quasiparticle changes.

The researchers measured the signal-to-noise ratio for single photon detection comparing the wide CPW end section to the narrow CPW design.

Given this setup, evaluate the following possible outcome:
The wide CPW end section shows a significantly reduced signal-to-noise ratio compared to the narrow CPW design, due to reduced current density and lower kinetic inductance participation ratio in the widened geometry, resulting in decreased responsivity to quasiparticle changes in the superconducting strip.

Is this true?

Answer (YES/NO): YES